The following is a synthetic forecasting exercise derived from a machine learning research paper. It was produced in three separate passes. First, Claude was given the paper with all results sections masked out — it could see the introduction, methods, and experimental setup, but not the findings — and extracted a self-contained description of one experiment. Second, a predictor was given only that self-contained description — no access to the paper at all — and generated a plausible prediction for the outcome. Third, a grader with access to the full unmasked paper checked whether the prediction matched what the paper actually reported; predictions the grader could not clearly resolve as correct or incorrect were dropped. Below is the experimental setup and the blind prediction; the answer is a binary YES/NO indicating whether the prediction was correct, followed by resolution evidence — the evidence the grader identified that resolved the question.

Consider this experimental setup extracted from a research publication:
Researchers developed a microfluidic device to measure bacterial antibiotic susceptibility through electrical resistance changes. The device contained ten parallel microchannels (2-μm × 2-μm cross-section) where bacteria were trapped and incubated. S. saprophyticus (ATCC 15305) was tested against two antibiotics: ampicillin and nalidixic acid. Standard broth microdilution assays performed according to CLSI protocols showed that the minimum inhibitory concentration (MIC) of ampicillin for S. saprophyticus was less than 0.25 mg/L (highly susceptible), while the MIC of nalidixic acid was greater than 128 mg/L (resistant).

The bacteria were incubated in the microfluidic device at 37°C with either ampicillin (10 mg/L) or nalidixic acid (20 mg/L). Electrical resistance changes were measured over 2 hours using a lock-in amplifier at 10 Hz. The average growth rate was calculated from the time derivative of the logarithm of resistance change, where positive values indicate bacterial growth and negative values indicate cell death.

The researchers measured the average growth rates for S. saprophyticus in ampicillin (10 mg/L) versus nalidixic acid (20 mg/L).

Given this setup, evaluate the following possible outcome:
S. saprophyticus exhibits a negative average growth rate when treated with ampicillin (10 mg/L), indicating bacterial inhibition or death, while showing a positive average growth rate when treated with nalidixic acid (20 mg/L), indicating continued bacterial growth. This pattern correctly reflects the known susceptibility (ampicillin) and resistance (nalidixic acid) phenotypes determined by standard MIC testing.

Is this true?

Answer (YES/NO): YES